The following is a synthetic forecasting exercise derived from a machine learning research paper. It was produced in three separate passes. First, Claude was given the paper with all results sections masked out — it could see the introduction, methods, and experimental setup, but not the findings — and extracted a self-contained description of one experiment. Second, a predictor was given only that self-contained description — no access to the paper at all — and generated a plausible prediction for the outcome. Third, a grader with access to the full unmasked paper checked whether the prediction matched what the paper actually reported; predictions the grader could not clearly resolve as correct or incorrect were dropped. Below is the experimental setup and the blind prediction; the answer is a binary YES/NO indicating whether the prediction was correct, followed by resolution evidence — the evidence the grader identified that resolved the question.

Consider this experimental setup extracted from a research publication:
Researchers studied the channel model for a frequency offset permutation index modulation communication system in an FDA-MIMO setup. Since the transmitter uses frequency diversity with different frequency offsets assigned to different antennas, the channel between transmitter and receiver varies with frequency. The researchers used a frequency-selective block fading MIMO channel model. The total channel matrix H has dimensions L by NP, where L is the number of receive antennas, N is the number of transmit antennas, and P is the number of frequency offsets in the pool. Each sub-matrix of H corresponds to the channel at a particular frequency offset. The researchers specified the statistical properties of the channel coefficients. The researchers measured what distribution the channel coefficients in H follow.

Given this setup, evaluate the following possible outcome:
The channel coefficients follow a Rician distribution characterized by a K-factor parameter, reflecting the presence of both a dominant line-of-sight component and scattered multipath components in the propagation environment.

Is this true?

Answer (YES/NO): NO